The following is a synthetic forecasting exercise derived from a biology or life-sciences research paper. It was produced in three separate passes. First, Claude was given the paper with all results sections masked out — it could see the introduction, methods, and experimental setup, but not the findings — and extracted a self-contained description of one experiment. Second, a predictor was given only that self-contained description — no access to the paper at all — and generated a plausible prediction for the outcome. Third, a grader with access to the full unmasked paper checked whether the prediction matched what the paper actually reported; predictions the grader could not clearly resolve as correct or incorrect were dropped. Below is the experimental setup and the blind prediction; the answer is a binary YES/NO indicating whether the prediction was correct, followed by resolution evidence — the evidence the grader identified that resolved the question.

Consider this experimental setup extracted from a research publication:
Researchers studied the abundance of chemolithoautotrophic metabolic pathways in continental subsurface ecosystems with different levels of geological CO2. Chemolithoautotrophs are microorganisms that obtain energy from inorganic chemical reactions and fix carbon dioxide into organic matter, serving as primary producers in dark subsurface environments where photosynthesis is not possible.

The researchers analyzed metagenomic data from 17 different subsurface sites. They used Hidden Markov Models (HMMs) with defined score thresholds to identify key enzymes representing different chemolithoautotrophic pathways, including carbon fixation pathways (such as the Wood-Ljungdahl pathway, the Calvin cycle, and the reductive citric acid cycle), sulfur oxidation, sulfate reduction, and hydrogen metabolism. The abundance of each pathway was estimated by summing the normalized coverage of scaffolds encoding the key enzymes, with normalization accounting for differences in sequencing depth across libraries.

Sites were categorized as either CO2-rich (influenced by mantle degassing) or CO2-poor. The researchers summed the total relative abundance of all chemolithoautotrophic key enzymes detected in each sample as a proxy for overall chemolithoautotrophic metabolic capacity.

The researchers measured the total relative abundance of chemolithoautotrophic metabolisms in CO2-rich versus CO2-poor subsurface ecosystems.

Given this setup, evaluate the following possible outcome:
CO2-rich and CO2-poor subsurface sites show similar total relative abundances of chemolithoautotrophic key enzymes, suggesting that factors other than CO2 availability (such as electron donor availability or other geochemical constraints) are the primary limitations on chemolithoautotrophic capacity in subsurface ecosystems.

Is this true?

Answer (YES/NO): YES